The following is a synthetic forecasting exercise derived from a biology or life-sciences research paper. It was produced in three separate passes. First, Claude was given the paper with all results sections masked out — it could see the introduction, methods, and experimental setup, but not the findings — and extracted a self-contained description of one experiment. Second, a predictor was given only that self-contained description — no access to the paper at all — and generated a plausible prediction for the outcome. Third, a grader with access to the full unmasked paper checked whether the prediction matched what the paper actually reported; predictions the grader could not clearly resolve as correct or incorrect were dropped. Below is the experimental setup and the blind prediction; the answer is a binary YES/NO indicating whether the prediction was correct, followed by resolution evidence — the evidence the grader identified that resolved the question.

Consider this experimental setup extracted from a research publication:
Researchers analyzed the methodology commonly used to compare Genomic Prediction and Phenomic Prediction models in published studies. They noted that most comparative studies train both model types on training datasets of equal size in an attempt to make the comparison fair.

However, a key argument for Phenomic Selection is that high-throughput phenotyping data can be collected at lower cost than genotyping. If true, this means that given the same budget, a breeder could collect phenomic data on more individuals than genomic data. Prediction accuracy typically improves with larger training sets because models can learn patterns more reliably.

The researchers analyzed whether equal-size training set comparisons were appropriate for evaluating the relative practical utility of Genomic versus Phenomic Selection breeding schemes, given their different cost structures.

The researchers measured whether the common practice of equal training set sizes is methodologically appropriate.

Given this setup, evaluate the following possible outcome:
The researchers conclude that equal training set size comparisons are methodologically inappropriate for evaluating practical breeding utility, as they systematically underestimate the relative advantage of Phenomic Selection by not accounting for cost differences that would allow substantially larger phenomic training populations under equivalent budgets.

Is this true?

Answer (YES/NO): NO